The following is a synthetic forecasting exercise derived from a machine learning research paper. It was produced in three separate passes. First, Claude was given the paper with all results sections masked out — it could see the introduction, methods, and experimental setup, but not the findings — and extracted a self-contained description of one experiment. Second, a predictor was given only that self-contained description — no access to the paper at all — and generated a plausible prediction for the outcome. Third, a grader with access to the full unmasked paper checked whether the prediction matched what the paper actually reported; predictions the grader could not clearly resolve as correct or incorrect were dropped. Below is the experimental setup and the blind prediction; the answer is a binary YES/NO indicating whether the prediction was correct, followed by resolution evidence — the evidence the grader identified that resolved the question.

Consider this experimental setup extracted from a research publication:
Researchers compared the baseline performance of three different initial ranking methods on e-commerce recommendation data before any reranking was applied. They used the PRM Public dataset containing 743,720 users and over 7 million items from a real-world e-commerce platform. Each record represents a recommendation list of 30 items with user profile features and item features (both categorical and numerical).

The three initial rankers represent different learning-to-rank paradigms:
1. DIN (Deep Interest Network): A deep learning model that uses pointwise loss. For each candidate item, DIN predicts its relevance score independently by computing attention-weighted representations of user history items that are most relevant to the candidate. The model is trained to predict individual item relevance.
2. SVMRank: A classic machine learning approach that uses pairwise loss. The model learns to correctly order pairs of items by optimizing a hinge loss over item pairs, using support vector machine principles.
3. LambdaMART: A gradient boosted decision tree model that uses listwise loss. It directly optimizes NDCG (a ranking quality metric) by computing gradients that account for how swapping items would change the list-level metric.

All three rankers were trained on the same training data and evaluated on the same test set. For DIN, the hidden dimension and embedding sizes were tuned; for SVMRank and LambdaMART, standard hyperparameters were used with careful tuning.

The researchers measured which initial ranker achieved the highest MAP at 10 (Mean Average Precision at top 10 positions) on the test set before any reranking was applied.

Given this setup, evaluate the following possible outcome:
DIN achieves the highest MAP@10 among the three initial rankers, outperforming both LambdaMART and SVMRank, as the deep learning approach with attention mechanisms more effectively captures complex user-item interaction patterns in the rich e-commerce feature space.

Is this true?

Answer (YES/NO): YES